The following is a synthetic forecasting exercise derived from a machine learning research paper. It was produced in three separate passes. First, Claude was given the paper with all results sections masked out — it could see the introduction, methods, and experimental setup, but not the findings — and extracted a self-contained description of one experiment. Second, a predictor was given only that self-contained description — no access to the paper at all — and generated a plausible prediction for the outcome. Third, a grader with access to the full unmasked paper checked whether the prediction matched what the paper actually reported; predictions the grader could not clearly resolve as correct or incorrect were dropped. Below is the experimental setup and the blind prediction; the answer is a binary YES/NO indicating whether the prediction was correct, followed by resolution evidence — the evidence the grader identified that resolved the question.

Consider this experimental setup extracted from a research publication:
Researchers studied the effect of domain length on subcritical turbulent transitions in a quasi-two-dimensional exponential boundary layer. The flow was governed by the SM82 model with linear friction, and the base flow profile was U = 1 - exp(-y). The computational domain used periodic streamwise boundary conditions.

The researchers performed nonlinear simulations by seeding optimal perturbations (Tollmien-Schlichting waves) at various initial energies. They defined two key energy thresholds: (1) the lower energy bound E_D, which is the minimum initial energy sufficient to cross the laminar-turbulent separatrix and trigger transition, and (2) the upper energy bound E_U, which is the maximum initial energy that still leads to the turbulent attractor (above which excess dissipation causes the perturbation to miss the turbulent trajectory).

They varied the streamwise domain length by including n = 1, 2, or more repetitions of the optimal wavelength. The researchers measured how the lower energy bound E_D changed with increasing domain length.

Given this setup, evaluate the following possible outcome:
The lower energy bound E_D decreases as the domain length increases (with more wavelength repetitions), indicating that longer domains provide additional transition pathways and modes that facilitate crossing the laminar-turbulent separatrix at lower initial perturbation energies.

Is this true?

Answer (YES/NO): NO